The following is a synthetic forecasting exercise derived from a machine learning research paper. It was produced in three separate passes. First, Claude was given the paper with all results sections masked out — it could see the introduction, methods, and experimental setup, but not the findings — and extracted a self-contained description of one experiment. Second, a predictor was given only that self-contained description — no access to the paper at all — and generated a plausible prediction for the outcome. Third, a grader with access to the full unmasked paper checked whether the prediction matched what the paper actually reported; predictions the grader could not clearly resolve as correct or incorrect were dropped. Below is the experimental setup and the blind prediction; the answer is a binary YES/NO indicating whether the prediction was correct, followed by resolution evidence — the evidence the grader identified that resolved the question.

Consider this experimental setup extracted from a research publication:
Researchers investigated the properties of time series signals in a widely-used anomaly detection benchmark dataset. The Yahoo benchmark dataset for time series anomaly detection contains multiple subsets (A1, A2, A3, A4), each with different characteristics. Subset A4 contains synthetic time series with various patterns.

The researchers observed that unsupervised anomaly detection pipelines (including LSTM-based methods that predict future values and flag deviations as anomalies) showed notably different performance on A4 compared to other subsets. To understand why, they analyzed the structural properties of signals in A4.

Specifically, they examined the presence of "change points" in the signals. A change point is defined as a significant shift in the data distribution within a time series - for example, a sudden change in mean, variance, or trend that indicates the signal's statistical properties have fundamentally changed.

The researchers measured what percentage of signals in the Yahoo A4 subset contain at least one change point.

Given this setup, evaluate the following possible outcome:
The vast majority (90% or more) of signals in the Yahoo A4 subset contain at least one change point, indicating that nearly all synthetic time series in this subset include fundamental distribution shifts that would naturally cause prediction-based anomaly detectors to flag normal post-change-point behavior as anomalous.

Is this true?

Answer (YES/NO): NO